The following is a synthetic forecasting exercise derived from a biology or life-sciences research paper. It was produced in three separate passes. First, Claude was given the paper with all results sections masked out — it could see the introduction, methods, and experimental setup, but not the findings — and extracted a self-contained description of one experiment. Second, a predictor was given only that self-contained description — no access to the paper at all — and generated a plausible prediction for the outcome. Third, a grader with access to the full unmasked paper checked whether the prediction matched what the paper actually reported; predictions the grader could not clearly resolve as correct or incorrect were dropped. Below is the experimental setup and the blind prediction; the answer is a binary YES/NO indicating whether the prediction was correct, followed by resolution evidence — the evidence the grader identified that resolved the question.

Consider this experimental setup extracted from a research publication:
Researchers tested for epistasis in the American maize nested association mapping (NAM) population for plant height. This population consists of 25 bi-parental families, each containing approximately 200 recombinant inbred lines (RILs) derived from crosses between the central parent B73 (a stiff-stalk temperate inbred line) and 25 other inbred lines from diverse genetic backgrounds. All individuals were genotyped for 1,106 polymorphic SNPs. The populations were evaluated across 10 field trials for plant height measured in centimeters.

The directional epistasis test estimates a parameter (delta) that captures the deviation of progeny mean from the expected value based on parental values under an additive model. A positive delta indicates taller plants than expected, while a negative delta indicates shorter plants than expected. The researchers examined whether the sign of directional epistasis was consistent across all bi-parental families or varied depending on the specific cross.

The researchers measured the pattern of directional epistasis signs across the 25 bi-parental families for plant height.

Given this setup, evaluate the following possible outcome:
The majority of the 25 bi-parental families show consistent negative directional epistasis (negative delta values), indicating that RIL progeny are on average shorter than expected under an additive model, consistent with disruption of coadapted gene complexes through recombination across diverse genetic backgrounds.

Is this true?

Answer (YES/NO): NO